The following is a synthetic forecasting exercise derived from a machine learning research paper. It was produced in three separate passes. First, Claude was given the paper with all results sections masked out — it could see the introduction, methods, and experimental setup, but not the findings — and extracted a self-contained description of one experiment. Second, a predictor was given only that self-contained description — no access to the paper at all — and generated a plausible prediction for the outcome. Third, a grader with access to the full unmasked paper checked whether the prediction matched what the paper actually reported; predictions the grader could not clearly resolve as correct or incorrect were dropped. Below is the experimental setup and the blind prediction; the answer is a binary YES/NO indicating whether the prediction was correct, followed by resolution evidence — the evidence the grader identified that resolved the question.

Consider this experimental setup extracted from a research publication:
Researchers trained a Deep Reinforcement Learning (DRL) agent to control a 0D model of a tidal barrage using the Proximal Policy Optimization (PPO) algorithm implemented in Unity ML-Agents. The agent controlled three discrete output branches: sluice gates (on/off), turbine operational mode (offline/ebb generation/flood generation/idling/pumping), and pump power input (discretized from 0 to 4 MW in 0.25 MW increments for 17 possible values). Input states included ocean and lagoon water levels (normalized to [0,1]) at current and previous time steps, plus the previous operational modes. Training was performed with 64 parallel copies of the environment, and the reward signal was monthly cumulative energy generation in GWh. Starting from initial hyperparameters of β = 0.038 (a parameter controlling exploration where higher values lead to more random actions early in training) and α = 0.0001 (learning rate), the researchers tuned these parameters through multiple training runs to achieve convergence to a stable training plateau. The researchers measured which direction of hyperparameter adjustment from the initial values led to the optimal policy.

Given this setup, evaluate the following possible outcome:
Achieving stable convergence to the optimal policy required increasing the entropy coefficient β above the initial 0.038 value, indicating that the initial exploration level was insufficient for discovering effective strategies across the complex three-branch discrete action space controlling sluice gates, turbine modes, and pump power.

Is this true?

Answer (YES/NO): NO